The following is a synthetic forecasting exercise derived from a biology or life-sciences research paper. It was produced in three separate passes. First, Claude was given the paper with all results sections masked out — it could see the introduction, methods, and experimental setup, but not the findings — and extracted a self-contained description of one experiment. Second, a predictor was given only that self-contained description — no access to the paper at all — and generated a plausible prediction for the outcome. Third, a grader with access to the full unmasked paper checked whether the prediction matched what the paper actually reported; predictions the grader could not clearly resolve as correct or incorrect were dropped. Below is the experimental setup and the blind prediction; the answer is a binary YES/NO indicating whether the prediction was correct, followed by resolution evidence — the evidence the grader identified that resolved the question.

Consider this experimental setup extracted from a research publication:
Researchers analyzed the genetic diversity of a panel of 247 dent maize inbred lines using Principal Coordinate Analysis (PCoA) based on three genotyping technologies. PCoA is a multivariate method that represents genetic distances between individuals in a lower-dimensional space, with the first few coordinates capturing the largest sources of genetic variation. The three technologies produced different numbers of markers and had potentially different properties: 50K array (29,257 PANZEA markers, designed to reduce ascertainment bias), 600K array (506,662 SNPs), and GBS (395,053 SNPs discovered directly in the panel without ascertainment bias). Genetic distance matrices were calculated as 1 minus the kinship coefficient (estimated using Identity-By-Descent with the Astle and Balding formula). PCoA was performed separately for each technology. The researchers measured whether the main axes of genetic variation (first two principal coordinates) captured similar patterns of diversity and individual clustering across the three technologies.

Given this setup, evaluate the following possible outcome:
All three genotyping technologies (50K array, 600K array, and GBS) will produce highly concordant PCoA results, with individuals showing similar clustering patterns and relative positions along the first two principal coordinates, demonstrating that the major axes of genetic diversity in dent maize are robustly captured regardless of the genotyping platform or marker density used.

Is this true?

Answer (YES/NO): YES